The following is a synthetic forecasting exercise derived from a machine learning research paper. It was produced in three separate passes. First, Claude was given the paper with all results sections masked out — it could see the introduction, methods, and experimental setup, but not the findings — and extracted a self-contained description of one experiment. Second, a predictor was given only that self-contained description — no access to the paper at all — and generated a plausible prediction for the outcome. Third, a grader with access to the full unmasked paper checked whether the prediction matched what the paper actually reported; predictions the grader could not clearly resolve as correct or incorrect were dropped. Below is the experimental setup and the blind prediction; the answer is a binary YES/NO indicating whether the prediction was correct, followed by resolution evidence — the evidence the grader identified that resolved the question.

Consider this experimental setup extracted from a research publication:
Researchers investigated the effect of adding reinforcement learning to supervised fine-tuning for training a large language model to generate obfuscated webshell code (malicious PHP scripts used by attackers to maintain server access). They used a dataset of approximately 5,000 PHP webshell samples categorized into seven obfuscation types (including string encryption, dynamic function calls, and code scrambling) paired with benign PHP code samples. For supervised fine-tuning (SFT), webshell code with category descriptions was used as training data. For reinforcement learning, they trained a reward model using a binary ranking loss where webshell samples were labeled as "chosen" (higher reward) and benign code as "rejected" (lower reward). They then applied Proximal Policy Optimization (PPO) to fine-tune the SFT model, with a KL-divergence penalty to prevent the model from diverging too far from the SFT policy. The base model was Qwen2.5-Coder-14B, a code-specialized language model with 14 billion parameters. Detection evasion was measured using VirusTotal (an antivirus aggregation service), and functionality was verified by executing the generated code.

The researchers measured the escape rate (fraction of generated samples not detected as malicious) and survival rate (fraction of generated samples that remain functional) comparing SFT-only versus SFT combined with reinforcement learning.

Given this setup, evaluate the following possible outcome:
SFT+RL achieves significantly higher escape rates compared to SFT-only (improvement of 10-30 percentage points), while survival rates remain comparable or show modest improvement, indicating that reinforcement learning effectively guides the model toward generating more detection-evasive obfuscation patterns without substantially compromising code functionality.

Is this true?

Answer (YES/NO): NO